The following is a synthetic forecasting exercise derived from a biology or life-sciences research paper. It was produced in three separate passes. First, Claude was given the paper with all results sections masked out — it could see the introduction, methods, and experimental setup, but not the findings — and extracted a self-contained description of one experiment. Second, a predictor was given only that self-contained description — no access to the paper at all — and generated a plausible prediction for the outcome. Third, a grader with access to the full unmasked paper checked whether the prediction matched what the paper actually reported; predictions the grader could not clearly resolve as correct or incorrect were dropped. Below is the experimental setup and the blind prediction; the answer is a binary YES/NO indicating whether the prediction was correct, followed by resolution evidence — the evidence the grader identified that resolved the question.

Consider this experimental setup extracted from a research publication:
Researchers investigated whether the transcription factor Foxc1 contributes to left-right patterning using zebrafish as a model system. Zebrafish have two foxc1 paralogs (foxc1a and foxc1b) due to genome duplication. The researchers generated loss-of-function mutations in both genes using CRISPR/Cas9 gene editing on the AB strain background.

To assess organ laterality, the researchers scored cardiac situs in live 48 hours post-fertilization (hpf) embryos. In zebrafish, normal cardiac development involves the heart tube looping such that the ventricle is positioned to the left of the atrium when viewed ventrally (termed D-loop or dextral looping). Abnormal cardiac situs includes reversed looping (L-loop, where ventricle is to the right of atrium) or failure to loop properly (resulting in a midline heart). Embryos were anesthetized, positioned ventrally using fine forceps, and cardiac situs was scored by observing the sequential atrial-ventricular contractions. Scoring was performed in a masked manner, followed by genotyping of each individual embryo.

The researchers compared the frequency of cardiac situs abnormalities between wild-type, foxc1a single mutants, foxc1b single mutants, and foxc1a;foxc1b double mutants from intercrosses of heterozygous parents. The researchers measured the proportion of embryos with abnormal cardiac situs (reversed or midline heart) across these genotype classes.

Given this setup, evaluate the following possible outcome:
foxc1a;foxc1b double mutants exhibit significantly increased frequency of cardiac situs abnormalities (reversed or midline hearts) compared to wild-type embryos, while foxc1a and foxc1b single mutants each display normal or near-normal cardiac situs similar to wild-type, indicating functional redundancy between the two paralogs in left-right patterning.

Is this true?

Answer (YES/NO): NO